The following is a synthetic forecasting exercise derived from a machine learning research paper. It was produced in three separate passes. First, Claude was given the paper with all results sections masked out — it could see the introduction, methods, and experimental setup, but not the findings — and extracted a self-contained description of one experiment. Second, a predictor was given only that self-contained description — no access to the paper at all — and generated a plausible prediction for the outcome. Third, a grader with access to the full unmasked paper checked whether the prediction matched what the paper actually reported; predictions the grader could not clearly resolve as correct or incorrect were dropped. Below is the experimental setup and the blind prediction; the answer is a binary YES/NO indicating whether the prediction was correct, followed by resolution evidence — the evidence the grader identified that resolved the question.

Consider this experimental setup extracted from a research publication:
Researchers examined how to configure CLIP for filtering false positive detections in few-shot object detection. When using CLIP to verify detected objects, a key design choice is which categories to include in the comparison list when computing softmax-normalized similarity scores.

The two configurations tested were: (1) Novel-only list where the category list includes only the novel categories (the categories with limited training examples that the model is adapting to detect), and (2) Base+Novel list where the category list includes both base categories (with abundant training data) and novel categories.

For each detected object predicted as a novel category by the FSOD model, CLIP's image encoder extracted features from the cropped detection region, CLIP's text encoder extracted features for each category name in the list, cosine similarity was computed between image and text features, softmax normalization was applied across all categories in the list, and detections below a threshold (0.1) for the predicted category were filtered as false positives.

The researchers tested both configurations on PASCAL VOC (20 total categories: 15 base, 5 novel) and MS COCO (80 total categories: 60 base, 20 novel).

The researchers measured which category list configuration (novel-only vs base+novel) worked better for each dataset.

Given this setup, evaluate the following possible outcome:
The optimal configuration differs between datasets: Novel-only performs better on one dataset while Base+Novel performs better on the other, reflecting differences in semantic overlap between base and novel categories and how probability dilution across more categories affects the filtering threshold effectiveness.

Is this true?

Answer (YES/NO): YES